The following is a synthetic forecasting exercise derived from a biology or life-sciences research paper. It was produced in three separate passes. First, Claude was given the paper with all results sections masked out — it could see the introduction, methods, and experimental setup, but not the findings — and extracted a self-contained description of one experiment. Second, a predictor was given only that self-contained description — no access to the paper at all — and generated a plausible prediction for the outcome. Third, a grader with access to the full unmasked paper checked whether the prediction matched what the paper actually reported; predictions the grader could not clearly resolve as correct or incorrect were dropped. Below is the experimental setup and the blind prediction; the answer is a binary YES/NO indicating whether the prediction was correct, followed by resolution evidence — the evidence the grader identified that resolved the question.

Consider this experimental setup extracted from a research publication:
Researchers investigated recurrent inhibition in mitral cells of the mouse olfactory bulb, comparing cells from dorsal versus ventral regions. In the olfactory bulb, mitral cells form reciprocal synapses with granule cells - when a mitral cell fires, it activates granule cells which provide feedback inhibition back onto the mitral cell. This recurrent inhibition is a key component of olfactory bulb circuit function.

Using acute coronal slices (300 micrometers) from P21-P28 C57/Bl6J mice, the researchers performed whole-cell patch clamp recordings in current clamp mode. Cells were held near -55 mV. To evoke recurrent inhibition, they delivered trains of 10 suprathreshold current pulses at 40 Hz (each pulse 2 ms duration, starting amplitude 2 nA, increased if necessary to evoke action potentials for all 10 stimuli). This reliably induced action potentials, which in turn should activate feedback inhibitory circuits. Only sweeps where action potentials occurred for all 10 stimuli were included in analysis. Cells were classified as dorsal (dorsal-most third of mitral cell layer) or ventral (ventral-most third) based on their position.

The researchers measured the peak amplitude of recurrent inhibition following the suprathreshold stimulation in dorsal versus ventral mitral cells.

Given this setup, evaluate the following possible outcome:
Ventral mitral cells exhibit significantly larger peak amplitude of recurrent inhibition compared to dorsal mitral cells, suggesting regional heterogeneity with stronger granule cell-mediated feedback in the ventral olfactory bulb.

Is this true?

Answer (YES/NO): YES